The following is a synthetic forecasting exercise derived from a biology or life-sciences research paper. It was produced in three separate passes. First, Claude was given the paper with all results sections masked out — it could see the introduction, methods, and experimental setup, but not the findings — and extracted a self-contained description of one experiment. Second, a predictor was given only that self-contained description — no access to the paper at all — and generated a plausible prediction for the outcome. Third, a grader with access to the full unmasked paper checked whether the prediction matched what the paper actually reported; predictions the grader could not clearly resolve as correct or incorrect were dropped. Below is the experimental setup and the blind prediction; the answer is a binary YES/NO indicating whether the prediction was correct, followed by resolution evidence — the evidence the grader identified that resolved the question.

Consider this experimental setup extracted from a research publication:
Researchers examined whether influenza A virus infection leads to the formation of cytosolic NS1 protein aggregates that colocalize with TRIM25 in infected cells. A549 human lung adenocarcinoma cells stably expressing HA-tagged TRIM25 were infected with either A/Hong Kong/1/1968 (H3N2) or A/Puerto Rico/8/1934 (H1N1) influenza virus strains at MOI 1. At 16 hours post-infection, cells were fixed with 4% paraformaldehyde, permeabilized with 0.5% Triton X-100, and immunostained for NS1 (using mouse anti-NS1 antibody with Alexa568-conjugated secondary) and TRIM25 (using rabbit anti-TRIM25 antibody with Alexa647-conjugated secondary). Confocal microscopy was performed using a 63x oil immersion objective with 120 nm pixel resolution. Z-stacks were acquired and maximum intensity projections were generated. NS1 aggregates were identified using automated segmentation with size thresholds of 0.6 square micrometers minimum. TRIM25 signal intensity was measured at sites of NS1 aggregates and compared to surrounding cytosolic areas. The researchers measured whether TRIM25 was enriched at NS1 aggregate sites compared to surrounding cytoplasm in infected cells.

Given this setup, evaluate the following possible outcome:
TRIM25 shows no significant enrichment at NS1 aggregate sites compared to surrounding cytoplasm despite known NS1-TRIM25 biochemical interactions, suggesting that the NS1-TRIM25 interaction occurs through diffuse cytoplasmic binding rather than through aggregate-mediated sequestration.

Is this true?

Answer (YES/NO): NO